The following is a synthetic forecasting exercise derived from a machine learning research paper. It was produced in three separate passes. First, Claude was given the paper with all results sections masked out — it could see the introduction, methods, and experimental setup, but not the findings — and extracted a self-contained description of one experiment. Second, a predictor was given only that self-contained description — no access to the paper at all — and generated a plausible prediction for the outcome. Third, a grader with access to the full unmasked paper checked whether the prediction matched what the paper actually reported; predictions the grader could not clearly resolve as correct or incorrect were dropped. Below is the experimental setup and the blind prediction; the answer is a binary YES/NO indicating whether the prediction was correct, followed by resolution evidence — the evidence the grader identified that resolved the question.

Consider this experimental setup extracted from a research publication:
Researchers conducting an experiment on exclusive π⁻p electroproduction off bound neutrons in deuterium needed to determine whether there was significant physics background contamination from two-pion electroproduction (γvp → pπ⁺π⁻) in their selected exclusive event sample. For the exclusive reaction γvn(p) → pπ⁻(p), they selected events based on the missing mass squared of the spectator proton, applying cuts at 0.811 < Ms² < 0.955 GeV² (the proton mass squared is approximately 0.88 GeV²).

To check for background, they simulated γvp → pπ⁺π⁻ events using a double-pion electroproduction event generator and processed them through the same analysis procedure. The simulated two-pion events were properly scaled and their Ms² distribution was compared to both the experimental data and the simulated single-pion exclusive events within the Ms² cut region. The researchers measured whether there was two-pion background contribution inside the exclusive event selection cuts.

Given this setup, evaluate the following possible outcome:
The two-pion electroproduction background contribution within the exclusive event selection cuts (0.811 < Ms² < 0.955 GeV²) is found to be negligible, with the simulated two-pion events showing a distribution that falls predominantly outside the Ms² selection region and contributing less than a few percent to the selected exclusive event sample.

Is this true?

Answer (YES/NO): YES